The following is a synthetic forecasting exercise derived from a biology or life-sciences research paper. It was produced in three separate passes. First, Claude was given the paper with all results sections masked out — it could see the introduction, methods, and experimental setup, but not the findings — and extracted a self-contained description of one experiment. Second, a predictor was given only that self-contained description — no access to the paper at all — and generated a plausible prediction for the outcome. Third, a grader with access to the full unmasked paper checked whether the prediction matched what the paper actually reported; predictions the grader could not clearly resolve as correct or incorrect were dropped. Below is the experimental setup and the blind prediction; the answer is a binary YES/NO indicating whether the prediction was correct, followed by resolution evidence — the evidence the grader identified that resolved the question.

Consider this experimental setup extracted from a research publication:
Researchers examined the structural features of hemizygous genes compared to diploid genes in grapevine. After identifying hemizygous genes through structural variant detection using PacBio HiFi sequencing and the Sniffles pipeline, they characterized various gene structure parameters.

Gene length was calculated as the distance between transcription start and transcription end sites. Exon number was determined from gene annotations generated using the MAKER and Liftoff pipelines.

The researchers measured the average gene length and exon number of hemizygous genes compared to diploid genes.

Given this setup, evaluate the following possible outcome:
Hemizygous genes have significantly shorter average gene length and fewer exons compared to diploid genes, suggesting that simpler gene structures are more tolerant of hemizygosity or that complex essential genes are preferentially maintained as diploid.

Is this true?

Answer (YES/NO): YES